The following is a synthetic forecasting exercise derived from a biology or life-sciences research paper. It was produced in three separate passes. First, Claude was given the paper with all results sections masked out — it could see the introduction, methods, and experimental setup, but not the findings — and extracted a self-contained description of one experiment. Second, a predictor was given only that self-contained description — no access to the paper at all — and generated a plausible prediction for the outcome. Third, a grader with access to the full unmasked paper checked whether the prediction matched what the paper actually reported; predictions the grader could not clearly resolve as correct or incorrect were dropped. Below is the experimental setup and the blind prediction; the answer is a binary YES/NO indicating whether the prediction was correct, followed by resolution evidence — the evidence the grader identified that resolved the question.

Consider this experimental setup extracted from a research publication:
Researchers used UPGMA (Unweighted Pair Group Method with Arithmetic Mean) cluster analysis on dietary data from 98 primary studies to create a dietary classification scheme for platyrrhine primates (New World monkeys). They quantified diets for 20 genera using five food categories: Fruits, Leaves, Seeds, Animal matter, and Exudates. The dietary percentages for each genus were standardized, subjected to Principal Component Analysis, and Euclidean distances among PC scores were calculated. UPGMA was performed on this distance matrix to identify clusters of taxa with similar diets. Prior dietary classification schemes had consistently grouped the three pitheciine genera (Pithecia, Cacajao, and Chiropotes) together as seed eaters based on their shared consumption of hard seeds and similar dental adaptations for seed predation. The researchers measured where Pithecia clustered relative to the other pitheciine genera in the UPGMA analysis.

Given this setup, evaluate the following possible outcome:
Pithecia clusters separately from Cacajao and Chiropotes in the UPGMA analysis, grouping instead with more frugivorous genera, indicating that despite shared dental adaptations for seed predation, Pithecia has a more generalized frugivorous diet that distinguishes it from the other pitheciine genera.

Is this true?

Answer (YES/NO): YES